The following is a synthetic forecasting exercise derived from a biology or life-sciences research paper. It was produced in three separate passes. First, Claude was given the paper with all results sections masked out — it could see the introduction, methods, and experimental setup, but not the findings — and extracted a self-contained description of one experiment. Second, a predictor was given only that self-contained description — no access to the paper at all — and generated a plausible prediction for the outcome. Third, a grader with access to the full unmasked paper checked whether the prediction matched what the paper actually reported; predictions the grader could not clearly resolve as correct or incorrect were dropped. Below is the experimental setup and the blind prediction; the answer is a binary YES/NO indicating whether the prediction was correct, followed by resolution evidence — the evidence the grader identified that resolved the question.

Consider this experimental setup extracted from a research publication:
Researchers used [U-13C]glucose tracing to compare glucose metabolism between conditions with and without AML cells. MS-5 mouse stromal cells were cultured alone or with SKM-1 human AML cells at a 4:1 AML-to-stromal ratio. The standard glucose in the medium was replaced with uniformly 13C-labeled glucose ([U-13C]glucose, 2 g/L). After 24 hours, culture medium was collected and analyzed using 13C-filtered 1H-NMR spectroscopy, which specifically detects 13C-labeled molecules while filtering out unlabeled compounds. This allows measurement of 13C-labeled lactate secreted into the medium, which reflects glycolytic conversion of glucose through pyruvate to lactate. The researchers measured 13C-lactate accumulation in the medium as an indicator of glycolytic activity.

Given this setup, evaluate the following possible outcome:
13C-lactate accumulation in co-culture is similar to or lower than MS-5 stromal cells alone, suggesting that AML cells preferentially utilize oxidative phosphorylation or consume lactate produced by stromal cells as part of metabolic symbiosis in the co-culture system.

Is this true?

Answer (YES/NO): YES